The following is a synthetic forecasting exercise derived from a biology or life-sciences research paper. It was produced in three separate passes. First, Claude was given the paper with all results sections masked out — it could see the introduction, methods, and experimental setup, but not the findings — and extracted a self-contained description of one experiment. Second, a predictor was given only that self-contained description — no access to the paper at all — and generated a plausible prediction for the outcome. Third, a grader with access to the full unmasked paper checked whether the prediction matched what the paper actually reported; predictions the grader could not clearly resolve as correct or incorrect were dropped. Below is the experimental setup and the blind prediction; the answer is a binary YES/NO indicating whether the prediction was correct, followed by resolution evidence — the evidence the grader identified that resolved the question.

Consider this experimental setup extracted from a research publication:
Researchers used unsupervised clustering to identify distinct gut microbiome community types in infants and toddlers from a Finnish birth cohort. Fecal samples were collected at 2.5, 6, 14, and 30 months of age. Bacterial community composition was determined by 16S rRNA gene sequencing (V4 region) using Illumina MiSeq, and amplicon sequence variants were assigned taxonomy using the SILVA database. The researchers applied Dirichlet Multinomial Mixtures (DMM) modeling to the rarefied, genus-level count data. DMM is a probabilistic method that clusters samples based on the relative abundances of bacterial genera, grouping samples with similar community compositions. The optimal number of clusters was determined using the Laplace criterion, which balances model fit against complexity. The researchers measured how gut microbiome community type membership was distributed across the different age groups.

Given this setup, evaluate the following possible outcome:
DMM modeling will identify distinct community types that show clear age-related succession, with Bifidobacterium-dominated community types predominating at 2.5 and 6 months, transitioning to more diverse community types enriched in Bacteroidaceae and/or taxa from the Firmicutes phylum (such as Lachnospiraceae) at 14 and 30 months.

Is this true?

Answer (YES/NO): NO